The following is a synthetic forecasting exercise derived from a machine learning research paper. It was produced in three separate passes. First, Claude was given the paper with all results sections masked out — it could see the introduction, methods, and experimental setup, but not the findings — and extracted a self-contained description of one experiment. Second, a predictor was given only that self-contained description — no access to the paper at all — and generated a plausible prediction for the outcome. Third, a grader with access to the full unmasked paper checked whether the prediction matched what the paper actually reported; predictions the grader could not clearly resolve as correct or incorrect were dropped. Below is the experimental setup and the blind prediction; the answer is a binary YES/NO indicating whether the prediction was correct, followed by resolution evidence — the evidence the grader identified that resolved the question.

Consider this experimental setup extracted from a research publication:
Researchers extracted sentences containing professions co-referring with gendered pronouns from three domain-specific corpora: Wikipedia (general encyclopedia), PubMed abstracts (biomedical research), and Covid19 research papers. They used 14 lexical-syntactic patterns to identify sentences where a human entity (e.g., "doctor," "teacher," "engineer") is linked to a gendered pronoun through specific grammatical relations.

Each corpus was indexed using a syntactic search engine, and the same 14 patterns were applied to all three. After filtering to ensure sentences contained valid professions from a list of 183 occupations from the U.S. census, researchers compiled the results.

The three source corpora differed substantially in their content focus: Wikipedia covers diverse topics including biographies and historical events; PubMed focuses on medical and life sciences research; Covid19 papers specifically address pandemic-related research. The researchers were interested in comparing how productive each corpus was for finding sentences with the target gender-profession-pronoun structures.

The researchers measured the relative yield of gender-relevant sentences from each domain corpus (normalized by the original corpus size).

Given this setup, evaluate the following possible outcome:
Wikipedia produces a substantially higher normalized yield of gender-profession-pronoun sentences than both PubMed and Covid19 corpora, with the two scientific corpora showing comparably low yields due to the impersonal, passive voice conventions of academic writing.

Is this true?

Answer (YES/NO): NO